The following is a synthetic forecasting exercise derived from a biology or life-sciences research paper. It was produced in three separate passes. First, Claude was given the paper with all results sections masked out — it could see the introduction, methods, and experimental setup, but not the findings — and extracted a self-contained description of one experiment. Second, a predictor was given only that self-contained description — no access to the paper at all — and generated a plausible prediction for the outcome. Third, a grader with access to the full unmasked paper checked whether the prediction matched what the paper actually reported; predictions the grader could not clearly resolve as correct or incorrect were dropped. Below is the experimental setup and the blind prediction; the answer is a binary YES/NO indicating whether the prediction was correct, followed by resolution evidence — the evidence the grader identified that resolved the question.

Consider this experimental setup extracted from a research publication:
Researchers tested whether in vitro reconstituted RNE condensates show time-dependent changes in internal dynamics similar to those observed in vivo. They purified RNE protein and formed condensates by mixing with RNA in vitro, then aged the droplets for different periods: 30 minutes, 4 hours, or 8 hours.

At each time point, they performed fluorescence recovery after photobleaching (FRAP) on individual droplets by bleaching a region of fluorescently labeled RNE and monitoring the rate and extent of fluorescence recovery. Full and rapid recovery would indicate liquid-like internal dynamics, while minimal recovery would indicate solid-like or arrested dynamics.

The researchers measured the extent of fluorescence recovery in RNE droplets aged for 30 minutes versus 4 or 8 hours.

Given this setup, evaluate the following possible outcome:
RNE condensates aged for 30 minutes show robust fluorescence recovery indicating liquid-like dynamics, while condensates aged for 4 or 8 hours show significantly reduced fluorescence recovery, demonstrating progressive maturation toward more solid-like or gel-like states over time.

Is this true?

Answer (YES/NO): YES